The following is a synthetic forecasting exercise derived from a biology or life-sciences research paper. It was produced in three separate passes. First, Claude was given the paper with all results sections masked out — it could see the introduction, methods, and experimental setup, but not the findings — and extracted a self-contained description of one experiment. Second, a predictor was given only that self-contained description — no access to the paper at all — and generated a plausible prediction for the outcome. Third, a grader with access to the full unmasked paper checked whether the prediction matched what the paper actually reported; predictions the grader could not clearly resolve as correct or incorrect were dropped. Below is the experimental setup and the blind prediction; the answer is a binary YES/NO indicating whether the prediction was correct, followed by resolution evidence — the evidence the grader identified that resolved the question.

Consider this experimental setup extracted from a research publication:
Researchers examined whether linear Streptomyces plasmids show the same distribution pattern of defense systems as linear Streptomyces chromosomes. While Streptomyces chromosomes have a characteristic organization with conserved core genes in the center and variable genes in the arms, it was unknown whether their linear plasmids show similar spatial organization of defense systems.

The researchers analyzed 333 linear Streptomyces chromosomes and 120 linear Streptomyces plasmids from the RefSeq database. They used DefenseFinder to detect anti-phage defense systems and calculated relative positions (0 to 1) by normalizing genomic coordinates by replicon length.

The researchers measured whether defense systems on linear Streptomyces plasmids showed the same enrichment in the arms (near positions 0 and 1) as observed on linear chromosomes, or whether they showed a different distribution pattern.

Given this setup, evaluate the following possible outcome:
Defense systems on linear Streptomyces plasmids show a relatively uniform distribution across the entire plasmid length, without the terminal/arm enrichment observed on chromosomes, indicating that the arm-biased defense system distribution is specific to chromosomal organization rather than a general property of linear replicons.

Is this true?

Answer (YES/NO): NO